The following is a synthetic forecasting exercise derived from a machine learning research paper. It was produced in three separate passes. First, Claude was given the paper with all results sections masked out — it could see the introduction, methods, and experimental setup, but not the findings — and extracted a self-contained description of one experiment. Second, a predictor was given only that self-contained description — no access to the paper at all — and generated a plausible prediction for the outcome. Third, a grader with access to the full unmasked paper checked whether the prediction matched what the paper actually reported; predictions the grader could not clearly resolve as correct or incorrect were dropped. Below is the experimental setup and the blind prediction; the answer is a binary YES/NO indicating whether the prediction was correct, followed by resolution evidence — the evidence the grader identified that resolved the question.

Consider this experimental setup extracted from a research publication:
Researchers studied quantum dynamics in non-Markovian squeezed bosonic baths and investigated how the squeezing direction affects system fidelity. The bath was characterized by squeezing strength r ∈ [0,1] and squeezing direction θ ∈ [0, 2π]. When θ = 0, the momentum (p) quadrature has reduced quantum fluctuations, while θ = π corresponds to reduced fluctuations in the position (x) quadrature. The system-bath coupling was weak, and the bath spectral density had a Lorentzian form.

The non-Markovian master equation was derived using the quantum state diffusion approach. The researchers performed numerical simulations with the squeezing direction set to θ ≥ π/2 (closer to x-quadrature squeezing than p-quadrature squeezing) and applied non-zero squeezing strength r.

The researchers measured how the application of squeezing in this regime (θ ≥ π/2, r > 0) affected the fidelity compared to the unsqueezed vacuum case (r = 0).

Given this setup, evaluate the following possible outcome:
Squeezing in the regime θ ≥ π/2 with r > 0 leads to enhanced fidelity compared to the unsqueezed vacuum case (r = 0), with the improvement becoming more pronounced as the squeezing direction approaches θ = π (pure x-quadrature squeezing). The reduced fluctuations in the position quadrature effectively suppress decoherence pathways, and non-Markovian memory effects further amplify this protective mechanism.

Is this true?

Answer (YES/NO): NO